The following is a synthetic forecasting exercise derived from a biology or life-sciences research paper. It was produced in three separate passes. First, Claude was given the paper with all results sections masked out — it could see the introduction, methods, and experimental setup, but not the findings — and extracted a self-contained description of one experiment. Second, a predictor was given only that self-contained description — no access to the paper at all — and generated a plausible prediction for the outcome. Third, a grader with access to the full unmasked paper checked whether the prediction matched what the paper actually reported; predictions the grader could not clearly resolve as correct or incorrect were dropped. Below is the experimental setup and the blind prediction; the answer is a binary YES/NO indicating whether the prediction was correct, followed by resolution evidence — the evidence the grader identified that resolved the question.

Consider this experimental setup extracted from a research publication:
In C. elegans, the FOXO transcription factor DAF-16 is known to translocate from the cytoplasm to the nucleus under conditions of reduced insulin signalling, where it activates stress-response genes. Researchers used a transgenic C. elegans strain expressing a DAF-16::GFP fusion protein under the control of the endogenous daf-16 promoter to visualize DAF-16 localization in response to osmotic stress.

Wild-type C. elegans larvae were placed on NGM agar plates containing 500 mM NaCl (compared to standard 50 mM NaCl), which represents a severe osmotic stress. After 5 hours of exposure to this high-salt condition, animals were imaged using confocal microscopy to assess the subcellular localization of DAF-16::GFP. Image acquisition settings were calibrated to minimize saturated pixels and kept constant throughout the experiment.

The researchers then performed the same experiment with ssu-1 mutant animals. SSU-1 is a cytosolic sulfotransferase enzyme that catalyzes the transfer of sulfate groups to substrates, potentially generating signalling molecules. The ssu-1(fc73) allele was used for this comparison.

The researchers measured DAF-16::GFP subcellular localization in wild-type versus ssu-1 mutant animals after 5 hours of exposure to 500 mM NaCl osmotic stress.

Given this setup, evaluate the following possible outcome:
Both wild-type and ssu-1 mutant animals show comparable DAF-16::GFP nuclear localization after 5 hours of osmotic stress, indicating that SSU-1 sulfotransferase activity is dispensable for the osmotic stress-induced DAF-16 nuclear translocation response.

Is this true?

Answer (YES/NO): YES